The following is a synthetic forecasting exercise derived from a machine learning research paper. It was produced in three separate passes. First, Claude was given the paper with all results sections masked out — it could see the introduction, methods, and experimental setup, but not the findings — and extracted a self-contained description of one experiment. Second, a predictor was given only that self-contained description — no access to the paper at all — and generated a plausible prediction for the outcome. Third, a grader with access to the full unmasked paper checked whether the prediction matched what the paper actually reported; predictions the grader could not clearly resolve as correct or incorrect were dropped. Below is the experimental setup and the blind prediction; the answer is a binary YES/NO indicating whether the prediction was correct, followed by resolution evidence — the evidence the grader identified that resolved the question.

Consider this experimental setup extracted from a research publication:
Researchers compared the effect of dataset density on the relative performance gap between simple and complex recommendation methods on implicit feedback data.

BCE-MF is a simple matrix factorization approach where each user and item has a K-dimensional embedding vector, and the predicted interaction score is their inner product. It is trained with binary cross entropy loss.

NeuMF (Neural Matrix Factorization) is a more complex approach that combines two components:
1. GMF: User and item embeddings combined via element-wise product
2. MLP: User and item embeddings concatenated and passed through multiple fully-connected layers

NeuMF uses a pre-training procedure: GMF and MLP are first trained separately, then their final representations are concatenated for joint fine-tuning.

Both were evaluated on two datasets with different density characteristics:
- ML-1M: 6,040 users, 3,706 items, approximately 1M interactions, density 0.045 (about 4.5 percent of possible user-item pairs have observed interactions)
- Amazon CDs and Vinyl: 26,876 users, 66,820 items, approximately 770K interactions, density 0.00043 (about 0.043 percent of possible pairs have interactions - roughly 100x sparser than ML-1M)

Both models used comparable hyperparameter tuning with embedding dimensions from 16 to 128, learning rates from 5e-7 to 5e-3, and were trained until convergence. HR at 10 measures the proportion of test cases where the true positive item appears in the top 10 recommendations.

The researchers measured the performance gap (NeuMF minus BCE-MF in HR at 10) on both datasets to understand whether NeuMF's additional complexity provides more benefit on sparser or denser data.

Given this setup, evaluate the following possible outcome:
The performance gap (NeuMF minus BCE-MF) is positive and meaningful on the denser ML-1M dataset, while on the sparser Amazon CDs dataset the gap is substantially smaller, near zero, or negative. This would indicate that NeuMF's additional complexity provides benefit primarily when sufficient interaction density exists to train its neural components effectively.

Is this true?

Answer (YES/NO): NO